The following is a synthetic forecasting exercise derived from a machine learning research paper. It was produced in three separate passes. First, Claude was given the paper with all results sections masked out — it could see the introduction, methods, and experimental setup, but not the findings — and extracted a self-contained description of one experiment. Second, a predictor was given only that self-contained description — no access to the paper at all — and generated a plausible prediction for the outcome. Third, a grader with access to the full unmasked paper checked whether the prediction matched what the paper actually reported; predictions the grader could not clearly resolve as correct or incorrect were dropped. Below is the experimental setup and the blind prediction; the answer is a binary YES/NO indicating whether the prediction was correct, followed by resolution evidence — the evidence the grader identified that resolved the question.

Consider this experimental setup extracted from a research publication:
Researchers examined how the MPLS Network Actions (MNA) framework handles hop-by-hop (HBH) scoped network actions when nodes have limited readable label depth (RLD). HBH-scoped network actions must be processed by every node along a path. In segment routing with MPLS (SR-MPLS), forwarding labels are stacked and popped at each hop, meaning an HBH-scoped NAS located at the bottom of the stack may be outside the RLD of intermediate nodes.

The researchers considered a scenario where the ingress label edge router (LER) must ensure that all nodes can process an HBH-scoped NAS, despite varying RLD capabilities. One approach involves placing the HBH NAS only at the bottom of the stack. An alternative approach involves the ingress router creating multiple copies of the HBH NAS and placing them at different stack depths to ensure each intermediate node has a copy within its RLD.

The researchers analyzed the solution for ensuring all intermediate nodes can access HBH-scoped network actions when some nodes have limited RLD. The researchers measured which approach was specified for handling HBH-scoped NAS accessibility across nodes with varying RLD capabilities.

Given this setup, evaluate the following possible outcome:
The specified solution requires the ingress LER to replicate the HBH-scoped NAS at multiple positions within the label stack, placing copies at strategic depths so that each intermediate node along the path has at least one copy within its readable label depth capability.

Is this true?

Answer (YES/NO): YES